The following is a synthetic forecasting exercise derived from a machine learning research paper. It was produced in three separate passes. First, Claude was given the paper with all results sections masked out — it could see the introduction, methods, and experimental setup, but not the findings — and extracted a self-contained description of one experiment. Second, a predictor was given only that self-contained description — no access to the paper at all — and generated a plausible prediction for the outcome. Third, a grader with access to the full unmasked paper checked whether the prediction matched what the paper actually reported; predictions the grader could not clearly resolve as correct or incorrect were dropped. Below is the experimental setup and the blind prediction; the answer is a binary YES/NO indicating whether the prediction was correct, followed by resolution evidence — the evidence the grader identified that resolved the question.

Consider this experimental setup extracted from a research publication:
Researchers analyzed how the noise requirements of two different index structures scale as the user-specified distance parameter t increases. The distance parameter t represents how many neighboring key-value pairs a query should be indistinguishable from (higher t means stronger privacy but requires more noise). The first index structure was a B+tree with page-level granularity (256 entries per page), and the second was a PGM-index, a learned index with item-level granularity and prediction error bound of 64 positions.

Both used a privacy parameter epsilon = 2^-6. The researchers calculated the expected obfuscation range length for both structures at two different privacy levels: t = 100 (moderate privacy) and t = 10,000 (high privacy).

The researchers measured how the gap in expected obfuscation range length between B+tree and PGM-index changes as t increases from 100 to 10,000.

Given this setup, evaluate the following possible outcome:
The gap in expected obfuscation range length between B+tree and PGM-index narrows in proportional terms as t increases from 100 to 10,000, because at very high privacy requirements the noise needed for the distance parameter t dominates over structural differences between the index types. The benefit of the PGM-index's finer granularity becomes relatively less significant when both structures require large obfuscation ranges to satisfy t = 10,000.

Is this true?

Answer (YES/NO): YES